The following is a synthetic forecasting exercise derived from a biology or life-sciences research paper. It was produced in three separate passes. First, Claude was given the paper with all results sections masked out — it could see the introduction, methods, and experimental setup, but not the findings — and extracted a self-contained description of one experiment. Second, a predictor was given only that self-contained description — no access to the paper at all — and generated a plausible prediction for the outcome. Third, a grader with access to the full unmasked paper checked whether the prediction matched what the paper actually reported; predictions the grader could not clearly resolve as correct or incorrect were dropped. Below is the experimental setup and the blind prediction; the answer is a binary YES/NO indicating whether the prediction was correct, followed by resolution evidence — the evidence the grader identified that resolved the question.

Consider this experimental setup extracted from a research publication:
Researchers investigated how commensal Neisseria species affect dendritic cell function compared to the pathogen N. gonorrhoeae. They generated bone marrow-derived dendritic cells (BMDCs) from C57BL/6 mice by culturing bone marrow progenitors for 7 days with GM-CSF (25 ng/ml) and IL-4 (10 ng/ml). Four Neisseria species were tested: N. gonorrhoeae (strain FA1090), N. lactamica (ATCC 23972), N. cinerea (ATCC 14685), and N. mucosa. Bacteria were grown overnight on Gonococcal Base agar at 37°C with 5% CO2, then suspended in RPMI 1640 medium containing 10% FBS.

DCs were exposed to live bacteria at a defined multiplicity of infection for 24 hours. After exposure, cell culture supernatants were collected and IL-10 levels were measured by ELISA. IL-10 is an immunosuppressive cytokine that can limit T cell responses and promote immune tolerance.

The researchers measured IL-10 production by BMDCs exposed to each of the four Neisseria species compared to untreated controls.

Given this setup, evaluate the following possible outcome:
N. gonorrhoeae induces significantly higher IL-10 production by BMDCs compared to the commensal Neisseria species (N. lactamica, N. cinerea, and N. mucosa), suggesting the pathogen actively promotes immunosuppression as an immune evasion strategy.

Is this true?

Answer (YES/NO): NO